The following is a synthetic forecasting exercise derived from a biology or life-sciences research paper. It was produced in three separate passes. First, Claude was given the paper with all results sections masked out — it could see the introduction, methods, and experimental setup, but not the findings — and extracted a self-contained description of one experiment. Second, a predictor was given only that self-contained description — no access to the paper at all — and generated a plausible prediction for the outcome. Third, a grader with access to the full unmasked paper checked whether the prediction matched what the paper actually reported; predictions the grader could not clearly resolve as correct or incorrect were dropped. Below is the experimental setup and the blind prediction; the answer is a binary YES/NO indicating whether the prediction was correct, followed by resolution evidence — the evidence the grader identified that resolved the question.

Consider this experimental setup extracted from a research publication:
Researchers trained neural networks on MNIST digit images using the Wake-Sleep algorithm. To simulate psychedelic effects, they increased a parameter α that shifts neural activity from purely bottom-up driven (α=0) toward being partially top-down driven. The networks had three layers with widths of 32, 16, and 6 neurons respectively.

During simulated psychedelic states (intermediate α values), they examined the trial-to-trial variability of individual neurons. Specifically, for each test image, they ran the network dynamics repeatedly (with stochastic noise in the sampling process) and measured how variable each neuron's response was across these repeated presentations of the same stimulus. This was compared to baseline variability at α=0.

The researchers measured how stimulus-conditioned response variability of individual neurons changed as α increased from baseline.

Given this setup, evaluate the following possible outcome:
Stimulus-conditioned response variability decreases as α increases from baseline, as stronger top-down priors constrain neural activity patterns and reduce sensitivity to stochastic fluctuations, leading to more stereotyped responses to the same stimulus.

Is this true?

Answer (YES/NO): NO